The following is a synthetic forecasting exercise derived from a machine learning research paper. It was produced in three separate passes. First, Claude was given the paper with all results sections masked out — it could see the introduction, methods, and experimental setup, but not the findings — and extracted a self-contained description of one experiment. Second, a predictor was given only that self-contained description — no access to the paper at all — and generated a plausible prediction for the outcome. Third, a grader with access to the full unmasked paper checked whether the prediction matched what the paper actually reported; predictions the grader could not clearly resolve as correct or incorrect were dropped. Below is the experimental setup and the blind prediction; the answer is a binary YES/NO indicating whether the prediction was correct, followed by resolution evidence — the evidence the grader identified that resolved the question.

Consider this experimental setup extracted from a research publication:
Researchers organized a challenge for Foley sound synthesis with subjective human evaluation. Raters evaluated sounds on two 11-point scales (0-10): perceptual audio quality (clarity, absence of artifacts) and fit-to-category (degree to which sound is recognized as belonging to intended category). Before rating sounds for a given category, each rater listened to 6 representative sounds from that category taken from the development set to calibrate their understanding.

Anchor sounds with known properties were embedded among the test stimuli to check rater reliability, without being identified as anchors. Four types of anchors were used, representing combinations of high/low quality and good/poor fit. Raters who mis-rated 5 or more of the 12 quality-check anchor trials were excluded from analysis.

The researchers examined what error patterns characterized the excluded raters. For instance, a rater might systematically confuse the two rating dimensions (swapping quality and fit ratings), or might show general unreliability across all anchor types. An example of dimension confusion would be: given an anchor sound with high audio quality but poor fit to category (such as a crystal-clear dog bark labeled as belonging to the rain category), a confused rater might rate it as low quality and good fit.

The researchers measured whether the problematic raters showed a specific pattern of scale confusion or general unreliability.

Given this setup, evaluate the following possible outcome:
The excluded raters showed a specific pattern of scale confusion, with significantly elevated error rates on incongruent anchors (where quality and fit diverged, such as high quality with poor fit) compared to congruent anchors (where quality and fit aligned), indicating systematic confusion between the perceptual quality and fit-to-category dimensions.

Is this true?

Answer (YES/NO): YES